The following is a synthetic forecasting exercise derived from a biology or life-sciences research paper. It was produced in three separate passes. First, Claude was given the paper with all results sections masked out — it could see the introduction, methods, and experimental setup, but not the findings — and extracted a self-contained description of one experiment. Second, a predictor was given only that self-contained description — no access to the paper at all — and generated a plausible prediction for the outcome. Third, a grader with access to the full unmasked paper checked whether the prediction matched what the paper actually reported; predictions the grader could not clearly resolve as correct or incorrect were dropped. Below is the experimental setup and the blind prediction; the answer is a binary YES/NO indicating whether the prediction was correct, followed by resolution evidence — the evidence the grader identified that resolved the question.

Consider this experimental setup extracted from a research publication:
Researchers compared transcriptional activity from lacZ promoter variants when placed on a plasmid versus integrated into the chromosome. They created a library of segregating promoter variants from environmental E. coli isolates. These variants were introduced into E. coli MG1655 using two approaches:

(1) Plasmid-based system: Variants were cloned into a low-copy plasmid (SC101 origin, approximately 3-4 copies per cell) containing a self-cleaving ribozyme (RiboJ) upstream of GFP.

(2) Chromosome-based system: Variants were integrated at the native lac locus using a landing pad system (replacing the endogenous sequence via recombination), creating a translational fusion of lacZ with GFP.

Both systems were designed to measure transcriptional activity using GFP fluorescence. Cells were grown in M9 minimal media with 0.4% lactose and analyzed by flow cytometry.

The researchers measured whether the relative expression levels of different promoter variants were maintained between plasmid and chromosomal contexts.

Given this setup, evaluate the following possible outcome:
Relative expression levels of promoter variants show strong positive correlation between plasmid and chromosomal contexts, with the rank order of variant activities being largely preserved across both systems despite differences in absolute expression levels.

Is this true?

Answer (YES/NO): YES